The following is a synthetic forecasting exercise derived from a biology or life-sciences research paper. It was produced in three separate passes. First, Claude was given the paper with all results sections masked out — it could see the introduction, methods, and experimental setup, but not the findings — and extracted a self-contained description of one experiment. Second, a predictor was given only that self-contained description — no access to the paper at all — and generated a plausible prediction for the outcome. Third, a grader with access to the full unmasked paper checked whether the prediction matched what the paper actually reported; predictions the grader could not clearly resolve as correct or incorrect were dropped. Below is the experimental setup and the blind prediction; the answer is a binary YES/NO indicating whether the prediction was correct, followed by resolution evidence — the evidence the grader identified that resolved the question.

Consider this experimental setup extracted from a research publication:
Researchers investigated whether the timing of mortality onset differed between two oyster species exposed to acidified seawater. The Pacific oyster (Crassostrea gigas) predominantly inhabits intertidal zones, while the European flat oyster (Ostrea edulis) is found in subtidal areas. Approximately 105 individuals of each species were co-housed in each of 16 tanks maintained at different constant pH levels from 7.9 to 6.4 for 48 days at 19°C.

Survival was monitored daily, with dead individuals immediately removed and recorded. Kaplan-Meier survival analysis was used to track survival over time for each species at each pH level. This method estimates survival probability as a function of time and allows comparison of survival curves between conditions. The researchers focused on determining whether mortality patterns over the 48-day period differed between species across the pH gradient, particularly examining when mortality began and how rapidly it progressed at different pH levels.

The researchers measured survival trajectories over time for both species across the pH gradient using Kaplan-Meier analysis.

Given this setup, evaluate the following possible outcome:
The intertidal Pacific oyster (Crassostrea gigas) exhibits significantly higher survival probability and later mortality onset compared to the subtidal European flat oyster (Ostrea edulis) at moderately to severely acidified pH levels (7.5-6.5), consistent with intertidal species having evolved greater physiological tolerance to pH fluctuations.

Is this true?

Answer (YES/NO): YES